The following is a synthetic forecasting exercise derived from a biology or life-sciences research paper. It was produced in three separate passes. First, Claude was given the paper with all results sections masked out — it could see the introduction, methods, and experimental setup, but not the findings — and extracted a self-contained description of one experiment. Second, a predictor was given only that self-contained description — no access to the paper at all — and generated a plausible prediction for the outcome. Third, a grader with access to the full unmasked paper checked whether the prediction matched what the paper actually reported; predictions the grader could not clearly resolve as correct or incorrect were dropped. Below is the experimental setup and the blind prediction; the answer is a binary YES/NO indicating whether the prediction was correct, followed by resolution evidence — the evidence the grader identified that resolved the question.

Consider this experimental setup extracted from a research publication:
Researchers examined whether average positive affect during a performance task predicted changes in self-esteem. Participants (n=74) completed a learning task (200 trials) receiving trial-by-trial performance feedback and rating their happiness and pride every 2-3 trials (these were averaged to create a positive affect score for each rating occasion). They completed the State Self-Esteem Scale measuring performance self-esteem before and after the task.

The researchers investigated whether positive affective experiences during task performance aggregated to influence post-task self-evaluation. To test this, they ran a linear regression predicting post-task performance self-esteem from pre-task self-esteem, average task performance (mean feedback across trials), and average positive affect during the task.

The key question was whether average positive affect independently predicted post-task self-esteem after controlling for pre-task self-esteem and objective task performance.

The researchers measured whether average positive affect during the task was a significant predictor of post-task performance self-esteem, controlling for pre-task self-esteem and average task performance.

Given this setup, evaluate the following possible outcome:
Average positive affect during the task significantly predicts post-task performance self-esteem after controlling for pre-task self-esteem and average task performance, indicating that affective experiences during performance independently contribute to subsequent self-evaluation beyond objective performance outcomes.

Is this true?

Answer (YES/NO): YES